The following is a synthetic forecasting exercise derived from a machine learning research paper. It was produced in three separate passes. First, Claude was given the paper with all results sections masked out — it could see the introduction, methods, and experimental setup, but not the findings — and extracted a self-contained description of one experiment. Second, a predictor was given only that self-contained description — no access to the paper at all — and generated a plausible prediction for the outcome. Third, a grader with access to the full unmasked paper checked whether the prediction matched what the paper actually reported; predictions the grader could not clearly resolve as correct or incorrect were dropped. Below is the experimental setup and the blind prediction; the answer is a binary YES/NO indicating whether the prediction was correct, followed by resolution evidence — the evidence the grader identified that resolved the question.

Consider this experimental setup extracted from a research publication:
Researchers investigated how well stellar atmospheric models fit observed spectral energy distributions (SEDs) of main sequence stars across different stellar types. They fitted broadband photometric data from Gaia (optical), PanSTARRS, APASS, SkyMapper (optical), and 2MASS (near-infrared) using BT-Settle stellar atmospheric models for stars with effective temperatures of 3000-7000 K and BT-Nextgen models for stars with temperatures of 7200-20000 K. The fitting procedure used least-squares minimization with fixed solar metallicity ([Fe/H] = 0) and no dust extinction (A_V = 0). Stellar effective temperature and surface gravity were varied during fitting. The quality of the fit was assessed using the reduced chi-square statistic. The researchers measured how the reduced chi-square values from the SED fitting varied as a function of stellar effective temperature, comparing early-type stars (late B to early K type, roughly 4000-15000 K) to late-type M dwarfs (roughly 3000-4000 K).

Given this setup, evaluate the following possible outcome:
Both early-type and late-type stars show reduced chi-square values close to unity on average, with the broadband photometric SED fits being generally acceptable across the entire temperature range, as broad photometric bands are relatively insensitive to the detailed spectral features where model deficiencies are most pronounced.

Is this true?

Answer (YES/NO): NO